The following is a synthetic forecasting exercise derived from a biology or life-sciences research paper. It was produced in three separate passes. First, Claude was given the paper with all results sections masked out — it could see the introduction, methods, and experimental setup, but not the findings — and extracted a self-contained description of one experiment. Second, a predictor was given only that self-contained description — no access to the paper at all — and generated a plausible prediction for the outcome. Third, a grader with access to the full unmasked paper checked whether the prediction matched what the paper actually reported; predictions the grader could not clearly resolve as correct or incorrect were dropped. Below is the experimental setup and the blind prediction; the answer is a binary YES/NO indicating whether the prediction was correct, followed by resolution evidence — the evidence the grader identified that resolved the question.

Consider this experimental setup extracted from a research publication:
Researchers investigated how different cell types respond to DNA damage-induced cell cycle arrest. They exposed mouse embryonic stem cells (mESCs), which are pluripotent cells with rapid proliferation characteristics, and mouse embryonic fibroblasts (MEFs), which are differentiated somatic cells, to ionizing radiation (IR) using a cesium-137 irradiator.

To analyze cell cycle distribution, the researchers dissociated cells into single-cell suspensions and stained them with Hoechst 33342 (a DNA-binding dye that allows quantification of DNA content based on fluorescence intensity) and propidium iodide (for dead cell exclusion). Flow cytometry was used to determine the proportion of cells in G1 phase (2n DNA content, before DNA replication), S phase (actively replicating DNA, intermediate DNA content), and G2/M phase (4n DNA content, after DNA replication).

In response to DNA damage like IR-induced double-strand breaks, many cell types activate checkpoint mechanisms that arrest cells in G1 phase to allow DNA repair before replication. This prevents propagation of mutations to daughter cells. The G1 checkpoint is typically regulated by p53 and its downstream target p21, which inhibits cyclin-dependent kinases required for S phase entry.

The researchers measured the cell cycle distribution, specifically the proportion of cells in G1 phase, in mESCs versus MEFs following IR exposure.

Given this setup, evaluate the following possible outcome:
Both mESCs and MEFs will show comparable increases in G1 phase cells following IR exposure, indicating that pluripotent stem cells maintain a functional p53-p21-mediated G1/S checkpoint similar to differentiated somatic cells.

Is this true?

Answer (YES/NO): NO